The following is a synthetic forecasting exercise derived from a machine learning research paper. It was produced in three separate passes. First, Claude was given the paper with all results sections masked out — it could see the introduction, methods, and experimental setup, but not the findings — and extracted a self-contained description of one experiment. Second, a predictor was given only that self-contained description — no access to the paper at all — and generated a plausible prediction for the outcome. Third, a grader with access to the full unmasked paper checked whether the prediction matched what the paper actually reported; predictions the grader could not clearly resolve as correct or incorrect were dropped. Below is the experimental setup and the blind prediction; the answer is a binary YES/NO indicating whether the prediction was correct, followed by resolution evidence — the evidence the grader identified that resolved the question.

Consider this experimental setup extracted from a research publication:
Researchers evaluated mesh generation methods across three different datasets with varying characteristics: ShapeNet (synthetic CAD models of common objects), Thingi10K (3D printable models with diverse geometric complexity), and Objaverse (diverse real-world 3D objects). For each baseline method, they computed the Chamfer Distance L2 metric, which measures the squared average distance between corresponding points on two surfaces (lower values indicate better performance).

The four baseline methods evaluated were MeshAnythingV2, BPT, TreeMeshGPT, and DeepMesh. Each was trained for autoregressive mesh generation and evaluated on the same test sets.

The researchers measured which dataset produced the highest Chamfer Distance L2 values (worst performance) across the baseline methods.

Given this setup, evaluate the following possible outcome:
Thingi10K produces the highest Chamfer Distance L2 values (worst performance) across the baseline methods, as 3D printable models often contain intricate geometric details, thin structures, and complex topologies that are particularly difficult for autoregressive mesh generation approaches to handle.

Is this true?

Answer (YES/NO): YES